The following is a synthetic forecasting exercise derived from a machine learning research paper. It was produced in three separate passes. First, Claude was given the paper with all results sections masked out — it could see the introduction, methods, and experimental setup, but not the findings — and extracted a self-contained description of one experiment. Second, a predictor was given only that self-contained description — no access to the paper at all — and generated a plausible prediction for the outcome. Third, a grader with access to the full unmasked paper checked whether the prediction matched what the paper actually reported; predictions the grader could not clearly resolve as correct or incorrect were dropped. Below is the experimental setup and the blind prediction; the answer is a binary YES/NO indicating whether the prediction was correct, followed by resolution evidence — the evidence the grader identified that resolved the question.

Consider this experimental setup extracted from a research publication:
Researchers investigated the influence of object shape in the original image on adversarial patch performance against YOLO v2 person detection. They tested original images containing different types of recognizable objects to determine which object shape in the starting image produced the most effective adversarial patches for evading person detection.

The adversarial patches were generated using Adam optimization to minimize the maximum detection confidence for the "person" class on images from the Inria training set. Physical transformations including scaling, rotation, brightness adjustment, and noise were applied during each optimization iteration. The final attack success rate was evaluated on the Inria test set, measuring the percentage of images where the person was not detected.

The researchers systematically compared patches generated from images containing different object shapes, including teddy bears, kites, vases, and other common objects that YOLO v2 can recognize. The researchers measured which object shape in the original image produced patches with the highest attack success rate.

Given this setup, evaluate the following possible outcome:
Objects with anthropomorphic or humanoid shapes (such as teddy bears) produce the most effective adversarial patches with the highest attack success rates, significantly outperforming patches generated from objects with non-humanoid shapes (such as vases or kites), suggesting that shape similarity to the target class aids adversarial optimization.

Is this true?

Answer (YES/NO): NO